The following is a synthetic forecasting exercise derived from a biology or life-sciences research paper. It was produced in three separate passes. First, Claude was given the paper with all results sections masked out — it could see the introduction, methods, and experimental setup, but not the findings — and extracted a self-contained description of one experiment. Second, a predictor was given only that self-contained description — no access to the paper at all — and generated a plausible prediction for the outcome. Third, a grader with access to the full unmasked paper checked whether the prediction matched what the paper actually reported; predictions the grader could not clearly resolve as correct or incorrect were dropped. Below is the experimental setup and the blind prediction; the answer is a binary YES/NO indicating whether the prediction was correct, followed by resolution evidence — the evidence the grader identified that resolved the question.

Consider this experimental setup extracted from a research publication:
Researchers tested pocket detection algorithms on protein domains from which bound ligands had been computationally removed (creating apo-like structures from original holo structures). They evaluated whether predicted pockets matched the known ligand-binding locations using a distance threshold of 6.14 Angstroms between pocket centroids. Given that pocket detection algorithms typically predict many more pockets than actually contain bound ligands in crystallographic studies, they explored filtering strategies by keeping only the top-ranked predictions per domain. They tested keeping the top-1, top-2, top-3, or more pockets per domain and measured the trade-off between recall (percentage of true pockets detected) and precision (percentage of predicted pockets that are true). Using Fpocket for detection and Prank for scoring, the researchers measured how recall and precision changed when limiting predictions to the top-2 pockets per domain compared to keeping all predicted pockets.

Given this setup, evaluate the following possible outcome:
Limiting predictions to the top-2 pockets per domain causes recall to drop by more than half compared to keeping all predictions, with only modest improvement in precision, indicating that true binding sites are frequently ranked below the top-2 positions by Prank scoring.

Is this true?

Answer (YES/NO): NO